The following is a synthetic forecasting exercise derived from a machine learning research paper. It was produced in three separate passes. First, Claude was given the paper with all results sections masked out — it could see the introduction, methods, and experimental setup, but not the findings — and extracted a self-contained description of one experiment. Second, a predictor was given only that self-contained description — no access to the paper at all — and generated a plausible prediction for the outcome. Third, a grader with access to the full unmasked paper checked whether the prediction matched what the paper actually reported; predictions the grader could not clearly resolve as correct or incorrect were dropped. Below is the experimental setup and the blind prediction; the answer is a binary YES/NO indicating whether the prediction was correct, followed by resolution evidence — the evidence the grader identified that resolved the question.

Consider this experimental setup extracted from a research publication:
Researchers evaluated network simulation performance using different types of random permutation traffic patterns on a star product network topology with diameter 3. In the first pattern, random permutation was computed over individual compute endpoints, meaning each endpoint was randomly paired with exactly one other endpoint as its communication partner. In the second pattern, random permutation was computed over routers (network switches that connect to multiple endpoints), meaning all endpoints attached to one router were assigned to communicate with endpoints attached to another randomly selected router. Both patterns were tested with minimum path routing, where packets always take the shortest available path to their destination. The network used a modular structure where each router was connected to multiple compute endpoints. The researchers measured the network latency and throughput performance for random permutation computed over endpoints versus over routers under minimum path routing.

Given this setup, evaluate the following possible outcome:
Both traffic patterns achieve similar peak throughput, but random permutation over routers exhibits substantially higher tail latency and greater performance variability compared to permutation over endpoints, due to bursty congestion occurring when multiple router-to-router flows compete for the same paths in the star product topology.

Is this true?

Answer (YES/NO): NO